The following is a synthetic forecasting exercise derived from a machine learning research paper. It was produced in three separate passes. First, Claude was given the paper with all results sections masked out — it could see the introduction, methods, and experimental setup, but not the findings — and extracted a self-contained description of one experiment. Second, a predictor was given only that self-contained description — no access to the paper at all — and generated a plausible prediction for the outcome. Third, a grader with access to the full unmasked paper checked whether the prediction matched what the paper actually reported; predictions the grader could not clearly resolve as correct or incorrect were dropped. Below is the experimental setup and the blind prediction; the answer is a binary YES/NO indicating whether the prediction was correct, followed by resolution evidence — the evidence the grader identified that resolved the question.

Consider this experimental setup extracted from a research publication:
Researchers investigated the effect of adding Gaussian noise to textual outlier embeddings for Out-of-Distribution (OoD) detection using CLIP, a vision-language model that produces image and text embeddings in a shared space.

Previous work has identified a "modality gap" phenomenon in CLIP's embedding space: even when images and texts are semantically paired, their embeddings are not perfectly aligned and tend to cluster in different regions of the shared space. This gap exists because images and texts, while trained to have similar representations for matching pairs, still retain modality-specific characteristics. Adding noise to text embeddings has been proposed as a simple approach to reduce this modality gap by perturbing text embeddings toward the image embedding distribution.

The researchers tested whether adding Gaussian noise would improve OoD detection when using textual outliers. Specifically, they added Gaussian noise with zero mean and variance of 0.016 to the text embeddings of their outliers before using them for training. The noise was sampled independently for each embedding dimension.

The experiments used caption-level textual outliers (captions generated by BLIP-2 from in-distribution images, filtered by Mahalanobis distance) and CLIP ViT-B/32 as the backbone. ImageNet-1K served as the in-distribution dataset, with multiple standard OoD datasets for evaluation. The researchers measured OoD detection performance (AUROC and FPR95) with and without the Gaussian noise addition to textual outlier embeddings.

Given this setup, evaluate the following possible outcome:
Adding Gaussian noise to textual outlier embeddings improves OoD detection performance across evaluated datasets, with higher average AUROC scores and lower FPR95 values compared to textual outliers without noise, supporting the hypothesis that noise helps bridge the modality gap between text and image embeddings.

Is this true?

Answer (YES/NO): YES